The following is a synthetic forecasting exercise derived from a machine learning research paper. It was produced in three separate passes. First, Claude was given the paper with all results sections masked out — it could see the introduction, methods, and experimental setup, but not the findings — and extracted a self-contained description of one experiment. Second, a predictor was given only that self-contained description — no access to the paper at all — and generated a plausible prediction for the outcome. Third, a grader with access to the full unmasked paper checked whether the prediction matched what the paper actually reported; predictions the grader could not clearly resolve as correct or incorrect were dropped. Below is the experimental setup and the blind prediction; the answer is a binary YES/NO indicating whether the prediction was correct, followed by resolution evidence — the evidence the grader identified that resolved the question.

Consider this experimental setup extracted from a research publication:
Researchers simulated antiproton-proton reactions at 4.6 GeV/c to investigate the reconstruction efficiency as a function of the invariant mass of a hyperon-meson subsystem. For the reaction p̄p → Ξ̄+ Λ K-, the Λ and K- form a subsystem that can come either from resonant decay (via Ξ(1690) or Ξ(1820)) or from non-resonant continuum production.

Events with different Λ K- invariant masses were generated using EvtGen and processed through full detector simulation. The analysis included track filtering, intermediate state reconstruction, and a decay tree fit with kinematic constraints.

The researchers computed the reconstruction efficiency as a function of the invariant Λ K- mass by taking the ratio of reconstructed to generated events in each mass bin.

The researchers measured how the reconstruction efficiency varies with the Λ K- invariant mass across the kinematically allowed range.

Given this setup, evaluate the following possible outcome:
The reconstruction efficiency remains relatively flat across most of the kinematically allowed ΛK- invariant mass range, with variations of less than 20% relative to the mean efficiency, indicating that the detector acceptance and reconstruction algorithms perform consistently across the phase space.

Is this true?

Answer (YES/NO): NO